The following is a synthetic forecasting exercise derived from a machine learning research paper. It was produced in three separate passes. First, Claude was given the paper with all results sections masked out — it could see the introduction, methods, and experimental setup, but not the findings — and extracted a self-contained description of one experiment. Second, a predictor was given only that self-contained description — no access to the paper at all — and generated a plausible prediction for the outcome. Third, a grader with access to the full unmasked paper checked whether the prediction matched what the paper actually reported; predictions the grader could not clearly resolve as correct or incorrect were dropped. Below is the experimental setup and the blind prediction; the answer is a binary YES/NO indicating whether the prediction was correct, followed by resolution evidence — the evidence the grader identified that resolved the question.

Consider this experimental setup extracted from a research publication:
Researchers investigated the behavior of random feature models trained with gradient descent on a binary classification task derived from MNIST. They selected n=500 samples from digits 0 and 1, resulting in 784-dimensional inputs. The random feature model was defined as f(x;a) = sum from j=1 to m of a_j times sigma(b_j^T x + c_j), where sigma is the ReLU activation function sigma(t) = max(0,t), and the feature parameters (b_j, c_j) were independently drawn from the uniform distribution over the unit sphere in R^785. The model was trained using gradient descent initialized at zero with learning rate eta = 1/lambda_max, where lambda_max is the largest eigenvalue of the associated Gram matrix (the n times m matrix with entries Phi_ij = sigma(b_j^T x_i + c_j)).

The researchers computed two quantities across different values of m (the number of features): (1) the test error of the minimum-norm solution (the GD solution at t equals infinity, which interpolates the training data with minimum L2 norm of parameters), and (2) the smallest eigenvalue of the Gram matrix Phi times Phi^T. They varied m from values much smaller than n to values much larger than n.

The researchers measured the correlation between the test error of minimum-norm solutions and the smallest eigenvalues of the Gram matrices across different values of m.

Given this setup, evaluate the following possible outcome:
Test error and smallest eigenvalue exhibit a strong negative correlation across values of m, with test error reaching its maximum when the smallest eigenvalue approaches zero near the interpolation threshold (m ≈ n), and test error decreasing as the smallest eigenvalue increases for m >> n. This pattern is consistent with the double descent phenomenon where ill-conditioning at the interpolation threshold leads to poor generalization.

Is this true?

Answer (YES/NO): YES